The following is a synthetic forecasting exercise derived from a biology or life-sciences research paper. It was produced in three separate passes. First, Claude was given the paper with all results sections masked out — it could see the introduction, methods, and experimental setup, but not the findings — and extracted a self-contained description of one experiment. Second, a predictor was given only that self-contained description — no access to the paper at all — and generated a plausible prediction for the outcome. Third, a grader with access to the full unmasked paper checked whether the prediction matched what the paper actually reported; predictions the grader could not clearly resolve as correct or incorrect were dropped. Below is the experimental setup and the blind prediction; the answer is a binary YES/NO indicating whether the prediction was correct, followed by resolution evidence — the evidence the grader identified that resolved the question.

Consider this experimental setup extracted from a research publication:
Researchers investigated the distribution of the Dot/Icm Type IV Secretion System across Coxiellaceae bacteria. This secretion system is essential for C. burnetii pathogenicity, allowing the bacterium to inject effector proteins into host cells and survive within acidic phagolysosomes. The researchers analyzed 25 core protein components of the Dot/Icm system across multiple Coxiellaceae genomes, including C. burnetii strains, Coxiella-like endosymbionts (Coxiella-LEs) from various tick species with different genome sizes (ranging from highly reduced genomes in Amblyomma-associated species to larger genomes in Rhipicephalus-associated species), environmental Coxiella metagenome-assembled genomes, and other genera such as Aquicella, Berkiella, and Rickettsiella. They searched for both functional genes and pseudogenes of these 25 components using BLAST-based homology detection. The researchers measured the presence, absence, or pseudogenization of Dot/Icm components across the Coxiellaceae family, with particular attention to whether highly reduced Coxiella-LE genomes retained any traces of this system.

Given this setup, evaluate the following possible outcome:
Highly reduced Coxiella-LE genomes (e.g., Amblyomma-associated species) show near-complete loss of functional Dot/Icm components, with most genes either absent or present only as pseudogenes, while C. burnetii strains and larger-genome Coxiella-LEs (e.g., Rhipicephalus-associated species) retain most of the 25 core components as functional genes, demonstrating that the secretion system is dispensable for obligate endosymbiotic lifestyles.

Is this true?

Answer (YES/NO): NO